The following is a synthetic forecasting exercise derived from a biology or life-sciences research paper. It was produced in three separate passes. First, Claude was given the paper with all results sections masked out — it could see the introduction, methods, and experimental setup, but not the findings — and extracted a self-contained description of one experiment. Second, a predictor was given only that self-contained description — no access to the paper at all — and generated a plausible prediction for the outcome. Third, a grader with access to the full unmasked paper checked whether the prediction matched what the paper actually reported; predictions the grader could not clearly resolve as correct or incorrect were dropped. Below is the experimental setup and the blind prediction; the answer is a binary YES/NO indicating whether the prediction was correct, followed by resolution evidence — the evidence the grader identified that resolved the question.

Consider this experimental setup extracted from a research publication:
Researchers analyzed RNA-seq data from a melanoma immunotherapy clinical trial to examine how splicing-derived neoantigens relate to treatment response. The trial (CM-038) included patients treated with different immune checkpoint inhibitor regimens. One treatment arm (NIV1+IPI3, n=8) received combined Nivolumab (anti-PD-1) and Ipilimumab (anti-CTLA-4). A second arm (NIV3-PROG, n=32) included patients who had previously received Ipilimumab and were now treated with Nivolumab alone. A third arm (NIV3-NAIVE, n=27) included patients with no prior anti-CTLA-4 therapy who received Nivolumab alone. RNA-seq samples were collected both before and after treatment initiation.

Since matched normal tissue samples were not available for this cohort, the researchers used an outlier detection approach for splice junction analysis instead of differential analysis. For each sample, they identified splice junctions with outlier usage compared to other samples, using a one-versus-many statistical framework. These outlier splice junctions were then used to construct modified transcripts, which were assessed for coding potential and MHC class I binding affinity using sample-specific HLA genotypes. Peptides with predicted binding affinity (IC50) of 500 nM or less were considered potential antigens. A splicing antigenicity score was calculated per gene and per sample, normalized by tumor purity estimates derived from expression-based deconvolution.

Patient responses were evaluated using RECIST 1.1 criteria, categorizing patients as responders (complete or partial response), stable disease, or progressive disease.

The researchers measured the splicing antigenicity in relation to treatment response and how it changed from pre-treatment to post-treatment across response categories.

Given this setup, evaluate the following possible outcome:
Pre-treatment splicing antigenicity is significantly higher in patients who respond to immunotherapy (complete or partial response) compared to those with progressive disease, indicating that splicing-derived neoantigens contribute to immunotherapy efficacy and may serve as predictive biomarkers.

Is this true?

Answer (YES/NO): NO